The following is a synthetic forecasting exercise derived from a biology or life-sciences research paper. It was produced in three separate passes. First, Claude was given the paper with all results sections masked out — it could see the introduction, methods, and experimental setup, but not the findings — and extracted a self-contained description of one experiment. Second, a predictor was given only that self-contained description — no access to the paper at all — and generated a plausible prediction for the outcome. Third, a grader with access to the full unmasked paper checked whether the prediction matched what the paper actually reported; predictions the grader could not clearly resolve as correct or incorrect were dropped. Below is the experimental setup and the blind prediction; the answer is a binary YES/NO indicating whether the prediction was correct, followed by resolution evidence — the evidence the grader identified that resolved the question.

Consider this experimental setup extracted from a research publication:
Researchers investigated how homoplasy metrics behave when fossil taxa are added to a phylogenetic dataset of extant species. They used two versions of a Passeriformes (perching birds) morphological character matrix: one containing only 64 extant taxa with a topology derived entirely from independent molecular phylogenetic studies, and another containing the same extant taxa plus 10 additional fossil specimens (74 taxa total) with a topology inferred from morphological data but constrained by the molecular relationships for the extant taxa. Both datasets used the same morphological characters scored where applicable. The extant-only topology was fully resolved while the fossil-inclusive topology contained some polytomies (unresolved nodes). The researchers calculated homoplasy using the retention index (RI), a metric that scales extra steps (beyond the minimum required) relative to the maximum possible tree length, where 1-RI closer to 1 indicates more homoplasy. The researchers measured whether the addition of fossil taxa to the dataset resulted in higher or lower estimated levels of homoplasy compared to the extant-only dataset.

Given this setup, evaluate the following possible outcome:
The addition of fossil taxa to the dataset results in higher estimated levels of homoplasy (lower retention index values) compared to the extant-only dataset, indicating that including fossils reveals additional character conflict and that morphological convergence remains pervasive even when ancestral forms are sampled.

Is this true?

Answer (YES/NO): NO